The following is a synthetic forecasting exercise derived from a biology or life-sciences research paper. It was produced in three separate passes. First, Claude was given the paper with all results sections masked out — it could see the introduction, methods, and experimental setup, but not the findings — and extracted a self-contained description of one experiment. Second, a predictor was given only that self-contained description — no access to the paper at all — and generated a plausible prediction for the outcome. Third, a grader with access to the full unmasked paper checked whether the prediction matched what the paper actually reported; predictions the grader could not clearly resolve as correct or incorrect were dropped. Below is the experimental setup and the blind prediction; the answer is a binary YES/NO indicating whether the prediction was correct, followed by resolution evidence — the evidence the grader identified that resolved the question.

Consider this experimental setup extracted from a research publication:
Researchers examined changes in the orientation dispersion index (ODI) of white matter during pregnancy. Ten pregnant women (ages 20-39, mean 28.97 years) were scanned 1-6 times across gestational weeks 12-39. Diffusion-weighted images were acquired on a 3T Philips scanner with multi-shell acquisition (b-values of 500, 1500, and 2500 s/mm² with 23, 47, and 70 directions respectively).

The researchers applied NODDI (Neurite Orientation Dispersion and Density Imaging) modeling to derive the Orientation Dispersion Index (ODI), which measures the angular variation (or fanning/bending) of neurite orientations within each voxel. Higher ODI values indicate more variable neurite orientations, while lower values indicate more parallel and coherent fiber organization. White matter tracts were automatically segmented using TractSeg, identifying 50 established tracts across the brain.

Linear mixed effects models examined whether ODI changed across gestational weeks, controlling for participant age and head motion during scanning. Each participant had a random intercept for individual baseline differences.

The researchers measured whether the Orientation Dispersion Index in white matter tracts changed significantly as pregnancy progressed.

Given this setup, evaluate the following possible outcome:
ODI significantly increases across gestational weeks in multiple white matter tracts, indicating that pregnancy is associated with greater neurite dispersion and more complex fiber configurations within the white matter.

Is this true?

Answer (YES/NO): NO